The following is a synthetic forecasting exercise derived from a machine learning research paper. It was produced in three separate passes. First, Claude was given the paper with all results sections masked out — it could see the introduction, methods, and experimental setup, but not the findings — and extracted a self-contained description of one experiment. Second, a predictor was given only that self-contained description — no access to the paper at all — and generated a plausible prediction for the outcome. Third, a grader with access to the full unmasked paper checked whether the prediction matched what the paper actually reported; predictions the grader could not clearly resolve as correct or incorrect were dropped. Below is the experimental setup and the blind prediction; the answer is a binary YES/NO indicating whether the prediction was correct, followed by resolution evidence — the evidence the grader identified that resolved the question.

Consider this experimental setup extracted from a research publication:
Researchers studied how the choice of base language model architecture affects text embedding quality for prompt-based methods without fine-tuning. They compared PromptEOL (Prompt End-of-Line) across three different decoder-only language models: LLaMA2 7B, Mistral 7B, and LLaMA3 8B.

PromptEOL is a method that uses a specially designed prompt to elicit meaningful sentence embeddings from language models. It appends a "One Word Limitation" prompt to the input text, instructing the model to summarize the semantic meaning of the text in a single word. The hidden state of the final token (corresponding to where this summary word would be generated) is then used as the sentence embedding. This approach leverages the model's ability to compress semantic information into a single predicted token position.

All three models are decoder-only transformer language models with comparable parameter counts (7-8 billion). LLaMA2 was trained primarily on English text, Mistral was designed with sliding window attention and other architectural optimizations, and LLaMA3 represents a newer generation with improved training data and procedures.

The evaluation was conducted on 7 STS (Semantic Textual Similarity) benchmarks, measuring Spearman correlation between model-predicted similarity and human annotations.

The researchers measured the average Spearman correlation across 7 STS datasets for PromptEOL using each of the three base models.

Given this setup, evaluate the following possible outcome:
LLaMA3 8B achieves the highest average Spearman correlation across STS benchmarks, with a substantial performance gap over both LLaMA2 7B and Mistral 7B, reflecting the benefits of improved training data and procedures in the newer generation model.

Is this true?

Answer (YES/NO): NO